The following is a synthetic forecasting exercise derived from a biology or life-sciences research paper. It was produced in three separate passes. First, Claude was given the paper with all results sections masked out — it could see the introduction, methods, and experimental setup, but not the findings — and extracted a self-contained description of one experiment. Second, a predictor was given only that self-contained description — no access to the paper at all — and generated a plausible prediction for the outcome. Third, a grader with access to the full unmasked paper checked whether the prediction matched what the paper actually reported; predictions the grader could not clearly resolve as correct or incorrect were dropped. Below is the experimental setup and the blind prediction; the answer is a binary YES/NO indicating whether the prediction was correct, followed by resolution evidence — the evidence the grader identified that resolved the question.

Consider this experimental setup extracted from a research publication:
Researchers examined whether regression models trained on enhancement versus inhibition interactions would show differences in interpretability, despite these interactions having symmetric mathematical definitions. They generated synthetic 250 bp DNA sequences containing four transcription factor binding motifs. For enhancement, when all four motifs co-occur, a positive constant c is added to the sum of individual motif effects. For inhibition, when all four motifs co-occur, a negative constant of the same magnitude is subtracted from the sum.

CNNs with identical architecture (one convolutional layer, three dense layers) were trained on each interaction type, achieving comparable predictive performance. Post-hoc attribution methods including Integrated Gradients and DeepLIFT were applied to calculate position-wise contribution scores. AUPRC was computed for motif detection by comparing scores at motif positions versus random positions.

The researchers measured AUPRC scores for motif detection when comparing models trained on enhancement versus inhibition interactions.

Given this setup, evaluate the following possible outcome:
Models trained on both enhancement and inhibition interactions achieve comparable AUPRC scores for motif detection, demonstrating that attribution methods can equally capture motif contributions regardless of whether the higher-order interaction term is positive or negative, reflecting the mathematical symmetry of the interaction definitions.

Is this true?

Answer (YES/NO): NO